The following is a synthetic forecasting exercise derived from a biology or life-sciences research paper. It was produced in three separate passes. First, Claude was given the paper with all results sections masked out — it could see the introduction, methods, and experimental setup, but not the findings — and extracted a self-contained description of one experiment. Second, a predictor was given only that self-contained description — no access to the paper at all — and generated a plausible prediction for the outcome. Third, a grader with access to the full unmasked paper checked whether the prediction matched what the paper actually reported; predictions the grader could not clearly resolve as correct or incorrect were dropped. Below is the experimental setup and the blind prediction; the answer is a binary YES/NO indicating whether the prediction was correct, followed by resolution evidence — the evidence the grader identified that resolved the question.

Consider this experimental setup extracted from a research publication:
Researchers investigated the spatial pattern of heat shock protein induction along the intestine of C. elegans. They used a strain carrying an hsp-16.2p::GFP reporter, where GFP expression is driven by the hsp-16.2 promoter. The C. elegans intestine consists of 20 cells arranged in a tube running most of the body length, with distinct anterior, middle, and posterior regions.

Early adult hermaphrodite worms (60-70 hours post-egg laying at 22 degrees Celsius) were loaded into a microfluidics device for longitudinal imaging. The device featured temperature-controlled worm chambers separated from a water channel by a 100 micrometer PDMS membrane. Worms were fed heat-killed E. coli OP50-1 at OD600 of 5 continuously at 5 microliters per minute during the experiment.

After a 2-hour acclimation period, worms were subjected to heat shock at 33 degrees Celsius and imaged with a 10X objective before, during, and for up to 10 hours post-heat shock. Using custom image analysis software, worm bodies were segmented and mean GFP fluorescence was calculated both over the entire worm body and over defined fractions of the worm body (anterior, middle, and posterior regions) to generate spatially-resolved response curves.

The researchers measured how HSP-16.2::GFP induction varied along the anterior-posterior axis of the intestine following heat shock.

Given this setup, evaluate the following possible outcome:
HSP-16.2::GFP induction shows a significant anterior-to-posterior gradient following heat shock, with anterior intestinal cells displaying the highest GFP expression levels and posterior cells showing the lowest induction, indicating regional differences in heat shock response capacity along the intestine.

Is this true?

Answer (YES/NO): NO